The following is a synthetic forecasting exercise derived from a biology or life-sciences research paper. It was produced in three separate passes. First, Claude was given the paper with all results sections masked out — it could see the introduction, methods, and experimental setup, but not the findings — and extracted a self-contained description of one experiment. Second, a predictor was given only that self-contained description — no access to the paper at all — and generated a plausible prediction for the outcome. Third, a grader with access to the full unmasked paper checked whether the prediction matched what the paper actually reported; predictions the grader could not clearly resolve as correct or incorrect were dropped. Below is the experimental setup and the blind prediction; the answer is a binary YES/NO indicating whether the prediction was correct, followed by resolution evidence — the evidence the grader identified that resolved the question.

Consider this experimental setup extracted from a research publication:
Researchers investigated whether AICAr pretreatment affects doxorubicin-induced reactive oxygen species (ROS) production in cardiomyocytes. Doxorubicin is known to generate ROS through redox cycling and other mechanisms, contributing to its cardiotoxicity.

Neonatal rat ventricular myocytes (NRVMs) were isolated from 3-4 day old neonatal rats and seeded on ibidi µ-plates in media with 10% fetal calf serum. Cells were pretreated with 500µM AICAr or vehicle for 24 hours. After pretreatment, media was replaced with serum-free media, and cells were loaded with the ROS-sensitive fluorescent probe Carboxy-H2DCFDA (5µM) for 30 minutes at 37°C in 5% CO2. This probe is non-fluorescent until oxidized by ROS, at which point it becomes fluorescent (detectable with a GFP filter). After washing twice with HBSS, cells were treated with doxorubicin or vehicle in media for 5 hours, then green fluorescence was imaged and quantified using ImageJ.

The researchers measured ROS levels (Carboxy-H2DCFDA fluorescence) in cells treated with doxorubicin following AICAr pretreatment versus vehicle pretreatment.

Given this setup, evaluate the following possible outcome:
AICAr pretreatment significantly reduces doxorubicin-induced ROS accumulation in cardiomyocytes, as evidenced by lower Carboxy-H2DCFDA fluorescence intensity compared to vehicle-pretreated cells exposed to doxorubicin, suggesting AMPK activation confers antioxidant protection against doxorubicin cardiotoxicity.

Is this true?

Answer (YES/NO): NO